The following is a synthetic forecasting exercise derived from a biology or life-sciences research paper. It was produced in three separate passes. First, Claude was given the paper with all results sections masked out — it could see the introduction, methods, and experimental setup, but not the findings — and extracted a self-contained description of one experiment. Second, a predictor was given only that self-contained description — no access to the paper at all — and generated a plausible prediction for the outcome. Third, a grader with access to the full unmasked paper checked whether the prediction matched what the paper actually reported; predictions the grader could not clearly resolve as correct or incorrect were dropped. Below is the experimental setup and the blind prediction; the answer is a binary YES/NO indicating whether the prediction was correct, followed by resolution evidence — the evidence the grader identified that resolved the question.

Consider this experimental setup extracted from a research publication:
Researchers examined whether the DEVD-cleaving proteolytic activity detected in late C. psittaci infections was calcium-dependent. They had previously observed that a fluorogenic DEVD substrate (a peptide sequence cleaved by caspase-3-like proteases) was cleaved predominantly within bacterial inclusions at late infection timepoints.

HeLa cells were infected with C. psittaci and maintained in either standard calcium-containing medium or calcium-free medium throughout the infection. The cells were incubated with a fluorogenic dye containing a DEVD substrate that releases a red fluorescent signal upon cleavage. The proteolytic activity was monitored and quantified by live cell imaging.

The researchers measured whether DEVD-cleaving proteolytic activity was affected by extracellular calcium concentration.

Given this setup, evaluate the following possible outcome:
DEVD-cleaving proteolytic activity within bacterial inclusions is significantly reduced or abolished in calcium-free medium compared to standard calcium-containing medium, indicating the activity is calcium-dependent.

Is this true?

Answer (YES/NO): YES